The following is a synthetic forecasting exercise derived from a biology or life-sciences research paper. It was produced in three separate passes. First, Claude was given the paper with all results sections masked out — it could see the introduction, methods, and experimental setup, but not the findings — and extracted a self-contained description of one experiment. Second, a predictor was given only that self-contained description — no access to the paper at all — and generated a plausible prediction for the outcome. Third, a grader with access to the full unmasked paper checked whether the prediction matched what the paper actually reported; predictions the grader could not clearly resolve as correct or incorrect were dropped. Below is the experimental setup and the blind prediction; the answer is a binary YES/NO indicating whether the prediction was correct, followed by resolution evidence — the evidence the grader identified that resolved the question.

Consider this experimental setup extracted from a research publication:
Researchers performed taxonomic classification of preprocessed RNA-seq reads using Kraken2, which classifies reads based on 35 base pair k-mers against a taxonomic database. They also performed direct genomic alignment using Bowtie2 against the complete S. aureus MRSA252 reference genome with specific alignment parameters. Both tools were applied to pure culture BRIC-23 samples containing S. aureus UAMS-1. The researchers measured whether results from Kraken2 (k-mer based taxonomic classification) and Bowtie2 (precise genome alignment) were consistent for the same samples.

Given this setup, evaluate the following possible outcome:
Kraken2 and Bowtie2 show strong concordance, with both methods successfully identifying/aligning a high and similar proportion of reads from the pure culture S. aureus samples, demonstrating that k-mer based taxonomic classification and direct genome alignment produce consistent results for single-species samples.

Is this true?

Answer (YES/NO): NO